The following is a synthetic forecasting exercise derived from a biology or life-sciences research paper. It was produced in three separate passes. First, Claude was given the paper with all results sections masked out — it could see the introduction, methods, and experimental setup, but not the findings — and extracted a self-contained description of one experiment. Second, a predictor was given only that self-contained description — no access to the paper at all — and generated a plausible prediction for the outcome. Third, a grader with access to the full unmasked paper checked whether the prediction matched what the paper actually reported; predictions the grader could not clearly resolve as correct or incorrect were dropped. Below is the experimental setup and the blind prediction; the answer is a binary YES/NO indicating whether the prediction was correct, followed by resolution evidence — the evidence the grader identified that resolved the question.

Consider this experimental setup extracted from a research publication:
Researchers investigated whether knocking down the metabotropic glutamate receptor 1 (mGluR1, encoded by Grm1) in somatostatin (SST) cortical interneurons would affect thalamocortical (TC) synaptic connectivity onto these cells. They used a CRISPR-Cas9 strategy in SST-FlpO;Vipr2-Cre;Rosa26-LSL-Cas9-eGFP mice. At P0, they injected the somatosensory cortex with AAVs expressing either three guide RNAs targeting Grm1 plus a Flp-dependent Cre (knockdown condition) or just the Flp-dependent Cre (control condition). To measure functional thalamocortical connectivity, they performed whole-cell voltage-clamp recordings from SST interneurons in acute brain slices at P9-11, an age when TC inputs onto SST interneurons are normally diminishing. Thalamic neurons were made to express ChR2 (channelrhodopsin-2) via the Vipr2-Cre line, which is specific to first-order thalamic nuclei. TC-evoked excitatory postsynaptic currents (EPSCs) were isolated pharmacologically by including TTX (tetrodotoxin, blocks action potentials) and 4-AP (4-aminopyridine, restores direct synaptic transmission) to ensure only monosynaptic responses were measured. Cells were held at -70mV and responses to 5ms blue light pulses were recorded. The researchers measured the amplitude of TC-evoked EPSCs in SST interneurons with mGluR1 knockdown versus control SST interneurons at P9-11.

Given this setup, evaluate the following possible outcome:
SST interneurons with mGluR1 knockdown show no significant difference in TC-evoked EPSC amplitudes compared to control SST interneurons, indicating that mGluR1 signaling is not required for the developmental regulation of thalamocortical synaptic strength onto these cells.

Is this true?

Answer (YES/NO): NO